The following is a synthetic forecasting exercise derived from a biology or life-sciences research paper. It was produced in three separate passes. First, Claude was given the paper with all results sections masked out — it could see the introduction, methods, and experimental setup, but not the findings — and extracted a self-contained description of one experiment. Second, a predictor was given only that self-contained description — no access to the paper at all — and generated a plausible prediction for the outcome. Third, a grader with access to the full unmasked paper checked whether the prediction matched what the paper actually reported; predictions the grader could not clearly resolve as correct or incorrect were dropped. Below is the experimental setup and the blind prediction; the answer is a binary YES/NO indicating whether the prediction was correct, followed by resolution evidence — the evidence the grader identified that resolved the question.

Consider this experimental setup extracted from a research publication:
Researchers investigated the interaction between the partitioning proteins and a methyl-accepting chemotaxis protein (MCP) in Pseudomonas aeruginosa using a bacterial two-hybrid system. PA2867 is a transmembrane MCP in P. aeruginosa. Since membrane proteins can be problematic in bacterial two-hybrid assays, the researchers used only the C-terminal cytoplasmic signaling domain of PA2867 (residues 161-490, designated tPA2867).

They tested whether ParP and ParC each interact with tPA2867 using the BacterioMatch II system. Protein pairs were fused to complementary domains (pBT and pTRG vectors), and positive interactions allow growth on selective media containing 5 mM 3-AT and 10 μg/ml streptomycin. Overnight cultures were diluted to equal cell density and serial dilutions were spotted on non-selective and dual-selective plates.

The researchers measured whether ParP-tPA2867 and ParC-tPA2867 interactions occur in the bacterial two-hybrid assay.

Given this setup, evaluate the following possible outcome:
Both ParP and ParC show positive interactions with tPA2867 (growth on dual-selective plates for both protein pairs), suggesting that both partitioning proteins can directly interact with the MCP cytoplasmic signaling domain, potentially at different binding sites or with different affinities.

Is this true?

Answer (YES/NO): YES